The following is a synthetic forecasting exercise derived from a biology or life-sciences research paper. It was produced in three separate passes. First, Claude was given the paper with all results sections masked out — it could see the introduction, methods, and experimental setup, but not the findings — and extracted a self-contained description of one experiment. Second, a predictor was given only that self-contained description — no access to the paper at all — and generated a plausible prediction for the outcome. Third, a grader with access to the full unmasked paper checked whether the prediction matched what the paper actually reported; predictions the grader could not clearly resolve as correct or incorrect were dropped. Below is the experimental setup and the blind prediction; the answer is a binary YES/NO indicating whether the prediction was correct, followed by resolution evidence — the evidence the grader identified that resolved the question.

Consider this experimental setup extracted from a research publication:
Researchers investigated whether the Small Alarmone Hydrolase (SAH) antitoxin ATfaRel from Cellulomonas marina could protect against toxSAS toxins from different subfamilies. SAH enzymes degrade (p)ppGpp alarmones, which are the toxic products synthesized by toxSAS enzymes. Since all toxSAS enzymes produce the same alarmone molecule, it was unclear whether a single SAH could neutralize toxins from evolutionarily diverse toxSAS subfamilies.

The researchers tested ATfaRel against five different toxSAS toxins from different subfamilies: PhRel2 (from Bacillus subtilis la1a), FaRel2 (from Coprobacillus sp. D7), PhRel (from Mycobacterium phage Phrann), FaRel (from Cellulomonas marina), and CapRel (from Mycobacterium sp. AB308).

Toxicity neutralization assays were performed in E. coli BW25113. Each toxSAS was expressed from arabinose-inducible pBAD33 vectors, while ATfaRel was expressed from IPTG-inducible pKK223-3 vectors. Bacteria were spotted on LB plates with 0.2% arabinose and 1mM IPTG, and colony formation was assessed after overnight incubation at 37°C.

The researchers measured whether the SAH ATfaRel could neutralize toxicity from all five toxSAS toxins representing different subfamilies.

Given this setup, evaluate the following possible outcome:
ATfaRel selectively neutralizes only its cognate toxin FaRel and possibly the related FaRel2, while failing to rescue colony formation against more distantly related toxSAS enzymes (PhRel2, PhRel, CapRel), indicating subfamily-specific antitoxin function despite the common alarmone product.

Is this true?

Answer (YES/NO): NO